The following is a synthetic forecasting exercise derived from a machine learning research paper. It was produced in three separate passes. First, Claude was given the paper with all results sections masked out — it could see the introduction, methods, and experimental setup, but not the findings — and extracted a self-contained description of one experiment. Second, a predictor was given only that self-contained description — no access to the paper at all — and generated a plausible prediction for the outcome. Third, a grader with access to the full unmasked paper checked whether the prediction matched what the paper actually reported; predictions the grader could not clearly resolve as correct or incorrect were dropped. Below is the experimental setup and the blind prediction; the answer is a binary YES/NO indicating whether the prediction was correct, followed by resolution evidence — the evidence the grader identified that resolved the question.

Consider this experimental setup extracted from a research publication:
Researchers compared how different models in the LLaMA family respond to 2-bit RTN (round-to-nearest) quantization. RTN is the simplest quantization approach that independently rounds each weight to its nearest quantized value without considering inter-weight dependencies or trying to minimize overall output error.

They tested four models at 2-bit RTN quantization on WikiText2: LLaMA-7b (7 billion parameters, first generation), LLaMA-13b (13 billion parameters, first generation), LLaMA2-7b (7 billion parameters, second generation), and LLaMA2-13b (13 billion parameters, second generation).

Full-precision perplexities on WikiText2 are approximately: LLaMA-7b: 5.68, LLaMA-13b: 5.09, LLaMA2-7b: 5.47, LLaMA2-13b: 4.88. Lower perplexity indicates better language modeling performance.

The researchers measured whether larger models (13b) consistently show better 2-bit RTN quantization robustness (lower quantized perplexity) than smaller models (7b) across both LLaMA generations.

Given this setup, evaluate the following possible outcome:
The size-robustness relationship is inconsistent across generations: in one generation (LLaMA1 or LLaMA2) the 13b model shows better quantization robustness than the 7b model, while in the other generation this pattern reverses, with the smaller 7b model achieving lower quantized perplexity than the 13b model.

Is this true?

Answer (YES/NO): NO